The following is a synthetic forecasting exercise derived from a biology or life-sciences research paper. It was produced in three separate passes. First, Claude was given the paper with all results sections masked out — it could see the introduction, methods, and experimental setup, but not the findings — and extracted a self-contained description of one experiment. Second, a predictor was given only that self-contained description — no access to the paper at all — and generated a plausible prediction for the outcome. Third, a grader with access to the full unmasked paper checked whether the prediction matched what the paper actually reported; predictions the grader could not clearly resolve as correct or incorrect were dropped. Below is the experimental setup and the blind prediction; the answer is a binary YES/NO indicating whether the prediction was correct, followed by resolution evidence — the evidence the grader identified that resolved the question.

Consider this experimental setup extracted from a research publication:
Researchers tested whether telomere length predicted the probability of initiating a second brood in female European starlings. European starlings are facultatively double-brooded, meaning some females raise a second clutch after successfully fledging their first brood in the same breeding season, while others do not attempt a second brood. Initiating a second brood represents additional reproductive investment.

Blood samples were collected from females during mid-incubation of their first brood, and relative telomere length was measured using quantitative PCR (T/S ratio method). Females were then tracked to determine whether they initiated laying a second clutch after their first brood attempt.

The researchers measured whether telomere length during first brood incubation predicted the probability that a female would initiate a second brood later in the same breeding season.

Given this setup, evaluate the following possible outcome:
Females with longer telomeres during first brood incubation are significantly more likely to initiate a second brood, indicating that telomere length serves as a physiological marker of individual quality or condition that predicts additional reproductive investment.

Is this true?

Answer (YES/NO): NO